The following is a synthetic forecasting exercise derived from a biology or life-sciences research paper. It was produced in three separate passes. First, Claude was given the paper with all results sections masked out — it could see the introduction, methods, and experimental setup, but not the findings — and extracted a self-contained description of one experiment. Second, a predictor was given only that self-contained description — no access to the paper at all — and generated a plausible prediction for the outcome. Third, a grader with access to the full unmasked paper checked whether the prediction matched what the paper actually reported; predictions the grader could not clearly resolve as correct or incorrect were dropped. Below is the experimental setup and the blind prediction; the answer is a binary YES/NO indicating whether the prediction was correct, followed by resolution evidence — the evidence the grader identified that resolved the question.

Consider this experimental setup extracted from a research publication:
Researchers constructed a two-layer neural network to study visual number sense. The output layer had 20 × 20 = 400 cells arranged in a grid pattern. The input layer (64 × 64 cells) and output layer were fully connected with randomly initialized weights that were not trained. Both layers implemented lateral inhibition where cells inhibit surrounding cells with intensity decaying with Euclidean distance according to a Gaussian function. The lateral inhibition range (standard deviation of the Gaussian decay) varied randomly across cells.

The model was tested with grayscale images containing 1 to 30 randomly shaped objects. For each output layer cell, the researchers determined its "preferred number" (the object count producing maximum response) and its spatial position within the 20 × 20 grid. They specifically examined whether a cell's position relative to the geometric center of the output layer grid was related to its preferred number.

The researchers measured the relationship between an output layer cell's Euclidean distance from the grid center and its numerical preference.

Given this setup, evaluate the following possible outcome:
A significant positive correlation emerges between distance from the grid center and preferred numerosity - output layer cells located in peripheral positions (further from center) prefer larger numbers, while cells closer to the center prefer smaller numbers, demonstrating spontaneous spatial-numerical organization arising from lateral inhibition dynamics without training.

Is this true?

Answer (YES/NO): YES